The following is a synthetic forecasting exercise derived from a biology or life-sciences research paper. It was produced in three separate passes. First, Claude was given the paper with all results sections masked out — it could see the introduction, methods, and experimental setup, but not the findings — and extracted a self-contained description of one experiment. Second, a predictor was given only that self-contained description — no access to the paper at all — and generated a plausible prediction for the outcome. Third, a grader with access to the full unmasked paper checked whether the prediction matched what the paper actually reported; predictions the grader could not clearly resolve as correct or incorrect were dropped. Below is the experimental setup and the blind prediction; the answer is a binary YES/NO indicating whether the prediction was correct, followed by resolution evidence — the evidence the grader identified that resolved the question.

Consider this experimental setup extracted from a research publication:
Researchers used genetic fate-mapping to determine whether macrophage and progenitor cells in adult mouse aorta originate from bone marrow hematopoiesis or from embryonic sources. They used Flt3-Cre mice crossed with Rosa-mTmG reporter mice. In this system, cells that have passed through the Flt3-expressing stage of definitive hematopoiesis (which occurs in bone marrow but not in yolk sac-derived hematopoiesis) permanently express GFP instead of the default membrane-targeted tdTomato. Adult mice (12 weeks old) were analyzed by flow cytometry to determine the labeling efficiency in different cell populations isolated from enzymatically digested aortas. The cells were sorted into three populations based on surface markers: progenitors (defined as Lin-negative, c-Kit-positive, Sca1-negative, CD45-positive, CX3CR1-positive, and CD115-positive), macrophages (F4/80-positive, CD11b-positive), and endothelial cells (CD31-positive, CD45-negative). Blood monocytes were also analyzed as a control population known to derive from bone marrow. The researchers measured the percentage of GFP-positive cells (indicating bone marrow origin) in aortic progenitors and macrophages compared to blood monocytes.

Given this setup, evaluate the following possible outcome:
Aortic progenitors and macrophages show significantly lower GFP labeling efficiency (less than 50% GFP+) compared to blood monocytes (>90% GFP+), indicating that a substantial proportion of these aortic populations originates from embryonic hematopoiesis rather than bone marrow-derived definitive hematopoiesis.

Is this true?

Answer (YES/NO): NO